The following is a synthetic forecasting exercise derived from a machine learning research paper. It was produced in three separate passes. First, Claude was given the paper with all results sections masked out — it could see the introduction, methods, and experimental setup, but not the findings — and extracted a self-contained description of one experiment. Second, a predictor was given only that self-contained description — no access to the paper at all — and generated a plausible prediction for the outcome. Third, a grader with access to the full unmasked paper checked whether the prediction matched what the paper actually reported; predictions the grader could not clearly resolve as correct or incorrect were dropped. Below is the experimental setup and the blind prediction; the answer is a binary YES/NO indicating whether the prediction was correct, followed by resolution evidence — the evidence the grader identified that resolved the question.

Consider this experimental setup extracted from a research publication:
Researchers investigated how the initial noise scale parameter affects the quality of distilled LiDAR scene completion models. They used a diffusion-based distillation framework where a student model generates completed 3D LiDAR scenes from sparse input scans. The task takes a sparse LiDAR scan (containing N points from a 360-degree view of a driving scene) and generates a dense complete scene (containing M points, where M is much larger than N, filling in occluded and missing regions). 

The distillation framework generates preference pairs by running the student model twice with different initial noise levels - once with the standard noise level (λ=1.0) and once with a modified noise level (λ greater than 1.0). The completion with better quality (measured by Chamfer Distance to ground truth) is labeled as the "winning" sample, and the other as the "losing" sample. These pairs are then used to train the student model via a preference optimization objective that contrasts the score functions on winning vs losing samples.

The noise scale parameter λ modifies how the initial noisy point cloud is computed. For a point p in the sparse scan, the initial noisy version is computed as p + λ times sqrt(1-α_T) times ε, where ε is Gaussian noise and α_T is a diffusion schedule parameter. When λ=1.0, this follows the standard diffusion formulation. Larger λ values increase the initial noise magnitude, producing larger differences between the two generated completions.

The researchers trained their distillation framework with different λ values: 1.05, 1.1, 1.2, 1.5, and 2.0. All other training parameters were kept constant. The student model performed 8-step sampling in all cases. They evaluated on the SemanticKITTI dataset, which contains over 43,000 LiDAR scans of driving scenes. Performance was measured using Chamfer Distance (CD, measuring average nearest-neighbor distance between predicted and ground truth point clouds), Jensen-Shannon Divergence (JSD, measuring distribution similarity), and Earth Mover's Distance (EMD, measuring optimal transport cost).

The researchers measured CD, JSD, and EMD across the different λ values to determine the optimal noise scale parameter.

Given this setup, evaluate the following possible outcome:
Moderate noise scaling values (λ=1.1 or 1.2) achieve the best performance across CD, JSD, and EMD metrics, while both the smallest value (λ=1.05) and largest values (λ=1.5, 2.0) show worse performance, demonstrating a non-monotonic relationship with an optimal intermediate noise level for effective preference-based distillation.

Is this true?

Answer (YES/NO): YES